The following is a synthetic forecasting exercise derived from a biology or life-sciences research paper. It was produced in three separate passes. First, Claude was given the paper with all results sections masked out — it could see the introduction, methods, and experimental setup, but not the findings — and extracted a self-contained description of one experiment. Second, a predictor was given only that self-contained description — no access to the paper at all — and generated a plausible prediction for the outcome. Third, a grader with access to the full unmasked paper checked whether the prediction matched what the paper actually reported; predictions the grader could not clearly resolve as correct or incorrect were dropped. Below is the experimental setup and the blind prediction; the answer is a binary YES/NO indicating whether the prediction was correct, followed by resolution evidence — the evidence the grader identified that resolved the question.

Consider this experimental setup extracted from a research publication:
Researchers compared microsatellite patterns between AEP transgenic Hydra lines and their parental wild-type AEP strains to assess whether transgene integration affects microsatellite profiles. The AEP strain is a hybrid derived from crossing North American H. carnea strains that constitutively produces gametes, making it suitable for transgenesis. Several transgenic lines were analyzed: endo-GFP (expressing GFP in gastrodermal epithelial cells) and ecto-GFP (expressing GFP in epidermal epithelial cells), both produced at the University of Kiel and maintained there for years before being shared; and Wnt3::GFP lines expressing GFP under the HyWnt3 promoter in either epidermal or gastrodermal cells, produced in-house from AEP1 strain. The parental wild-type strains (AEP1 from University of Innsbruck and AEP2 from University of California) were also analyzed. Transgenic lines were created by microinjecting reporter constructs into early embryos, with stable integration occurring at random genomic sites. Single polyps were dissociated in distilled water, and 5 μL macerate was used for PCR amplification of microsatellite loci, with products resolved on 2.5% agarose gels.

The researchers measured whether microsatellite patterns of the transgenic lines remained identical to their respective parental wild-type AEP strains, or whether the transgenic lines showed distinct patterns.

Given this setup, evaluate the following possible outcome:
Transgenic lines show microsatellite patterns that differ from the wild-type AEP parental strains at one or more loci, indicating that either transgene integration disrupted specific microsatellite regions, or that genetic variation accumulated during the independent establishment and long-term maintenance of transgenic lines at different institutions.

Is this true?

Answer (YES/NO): YES